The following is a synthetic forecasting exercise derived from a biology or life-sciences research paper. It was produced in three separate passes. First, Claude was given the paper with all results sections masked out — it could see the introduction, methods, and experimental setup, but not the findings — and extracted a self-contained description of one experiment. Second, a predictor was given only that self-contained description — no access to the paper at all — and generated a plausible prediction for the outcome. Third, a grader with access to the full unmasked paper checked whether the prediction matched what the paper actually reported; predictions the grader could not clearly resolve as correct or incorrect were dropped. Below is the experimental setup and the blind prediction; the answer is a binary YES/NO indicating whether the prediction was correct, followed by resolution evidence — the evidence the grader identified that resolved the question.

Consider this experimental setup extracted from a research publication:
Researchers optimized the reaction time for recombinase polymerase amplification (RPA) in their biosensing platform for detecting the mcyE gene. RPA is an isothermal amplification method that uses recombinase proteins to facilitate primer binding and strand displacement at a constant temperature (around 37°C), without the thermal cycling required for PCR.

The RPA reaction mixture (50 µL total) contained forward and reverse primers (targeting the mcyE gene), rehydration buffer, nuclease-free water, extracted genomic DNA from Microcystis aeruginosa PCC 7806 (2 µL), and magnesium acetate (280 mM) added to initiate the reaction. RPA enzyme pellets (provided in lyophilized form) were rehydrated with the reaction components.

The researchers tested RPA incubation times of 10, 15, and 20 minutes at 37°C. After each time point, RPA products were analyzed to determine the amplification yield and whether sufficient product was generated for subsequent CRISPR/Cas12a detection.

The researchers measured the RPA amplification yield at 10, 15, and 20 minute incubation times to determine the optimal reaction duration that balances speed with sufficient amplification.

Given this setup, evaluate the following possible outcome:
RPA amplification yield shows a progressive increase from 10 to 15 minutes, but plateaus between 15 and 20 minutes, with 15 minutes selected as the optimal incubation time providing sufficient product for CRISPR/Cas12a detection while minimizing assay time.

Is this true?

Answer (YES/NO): NO